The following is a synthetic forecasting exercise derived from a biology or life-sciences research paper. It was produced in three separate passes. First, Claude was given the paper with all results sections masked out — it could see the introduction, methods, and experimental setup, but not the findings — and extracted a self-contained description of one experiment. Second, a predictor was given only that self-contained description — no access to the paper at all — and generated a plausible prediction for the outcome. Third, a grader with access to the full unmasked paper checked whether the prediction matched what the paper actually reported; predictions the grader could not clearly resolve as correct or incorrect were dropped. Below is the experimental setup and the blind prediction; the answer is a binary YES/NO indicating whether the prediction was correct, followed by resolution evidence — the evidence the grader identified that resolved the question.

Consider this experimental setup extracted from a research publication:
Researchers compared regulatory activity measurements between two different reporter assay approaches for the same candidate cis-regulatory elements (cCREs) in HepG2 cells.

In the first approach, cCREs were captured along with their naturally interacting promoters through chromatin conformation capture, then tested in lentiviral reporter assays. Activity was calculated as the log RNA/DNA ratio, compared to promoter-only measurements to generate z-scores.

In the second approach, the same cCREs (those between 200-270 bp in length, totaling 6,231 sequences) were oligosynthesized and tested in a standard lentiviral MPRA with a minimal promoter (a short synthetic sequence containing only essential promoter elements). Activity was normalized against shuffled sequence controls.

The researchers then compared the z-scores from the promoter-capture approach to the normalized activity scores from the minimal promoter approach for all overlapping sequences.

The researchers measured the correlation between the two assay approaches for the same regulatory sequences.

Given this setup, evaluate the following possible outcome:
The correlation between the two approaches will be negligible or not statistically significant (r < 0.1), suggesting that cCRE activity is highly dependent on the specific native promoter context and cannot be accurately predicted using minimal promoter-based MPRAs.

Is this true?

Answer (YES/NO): NO